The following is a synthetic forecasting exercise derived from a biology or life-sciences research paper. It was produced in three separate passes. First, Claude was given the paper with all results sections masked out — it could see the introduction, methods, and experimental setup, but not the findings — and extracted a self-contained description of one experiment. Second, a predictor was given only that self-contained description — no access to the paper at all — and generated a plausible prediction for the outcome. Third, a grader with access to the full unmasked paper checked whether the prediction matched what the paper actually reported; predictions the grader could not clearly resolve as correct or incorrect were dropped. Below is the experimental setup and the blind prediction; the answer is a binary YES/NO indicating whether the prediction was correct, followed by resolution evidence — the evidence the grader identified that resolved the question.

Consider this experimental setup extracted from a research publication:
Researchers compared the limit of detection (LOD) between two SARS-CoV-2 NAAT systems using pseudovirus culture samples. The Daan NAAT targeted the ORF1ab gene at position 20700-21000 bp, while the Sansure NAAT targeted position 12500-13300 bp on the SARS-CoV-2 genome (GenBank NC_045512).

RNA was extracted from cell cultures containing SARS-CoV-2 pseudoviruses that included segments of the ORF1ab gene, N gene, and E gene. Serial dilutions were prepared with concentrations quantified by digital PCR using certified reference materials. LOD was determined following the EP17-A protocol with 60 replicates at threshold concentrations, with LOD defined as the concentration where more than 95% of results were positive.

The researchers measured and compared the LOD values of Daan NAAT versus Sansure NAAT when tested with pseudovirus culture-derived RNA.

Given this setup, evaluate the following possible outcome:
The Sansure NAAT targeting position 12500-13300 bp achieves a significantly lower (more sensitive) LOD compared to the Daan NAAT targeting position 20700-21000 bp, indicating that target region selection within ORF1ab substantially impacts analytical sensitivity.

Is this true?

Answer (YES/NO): NO